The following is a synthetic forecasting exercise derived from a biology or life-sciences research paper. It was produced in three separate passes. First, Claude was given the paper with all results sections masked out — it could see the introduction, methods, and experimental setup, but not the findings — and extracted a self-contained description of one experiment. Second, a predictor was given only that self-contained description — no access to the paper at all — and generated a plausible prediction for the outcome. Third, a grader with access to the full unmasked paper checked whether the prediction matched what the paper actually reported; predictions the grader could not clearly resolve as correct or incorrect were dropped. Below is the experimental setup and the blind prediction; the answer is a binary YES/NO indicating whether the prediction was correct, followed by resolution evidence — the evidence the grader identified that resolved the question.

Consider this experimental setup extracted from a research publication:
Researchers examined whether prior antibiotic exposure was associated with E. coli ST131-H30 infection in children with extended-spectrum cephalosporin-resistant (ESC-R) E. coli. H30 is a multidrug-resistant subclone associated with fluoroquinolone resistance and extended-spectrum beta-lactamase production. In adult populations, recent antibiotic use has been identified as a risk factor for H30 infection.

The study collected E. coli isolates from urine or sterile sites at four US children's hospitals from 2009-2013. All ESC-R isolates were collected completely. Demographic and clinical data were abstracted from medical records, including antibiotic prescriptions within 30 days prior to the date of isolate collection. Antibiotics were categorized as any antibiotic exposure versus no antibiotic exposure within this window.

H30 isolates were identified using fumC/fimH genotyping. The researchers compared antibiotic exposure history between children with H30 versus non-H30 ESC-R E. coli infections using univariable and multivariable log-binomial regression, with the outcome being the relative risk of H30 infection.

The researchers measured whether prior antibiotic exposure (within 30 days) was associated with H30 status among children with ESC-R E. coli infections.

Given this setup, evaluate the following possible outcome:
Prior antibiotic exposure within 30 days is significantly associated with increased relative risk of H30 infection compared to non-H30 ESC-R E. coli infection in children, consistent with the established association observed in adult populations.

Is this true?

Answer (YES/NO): NO